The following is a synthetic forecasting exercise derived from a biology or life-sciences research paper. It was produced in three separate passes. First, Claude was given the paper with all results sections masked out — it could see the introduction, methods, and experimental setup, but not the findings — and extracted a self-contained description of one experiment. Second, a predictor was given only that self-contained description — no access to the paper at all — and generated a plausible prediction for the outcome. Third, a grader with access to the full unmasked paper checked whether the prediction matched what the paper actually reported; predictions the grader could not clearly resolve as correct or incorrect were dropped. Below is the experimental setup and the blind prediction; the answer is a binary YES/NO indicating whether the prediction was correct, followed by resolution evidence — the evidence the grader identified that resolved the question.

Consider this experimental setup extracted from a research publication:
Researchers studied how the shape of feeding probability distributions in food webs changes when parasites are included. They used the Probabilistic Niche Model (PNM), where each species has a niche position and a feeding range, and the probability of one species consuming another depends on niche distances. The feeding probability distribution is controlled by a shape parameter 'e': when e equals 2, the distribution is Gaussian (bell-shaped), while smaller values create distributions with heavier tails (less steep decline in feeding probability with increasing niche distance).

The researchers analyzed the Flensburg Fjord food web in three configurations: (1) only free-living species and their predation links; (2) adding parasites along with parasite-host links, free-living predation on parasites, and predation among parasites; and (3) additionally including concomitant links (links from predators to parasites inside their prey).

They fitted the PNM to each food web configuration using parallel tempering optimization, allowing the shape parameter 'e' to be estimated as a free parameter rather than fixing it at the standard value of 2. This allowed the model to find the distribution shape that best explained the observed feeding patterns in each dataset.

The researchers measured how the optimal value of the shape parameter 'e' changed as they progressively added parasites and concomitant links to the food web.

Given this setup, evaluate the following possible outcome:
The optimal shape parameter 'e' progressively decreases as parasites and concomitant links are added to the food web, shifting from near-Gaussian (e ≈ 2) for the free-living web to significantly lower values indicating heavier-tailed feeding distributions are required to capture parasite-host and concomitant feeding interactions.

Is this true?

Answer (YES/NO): YES